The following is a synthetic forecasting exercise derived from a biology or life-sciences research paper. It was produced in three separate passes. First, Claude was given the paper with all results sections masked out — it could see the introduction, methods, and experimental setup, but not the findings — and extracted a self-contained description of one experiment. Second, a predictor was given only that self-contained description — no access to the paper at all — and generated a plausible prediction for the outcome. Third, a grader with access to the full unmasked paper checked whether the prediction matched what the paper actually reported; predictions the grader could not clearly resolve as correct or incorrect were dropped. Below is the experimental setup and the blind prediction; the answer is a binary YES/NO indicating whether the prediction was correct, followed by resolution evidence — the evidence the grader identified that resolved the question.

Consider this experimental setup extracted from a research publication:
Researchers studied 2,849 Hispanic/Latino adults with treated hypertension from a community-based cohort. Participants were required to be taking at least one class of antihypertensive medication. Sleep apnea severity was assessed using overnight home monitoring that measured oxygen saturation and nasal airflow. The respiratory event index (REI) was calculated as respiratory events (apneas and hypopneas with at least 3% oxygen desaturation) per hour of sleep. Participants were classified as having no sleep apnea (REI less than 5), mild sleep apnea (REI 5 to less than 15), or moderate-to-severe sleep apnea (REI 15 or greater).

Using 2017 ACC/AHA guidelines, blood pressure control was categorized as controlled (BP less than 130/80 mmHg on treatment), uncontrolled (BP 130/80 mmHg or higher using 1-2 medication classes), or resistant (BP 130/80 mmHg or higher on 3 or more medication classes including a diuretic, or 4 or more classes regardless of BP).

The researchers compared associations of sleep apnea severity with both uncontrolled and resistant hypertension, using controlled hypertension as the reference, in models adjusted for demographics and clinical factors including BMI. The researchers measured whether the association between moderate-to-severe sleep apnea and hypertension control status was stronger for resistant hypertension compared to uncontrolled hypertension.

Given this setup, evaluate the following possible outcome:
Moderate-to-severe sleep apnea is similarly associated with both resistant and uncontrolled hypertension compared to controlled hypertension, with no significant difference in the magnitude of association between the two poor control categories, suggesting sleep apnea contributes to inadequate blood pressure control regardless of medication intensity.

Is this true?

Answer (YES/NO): NO